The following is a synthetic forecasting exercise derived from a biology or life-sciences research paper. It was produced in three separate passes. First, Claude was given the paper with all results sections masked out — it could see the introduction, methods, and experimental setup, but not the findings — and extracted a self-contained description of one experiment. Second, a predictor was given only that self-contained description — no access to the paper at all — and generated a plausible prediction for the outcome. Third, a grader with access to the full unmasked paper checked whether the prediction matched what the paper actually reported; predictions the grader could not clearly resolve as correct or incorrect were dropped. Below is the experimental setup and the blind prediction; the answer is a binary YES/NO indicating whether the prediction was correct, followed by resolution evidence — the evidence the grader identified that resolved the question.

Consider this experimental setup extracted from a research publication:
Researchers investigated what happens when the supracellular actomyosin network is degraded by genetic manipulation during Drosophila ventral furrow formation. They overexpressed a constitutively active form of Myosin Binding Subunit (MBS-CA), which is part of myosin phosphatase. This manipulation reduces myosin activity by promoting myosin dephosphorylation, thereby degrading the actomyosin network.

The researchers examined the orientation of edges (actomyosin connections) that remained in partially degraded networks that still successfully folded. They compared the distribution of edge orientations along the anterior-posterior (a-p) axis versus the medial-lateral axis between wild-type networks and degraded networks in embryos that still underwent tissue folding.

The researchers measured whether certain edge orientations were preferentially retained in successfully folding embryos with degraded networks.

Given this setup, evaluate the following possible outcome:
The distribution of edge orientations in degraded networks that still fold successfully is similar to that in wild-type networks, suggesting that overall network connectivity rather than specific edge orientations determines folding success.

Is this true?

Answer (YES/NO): NO